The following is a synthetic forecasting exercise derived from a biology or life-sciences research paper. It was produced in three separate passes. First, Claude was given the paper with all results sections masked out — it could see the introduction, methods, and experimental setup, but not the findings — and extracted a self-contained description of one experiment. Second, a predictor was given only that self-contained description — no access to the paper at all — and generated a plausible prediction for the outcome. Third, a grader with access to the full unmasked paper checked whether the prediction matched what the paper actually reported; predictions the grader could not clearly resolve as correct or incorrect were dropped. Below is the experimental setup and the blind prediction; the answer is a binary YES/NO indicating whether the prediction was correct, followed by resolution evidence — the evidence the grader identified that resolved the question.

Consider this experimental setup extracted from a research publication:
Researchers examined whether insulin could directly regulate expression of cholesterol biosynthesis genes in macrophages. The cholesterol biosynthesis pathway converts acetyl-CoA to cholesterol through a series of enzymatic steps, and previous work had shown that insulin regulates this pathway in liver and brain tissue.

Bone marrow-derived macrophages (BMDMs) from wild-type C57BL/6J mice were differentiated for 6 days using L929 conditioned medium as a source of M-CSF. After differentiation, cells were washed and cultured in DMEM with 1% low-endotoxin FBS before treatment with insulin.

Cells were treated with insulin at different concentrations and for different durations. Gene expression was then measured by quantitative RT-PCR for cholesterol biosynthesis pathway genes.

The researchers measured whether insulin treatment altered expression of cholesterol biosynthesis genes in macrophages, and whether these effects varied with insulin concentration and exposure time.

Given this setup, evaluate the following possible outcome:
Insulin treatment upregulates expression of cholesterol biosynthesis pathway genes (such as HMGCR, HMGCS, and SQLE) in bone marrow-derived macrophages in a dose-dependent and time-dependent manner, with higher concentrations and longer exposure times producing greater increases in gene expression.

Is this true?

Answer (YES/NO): NO